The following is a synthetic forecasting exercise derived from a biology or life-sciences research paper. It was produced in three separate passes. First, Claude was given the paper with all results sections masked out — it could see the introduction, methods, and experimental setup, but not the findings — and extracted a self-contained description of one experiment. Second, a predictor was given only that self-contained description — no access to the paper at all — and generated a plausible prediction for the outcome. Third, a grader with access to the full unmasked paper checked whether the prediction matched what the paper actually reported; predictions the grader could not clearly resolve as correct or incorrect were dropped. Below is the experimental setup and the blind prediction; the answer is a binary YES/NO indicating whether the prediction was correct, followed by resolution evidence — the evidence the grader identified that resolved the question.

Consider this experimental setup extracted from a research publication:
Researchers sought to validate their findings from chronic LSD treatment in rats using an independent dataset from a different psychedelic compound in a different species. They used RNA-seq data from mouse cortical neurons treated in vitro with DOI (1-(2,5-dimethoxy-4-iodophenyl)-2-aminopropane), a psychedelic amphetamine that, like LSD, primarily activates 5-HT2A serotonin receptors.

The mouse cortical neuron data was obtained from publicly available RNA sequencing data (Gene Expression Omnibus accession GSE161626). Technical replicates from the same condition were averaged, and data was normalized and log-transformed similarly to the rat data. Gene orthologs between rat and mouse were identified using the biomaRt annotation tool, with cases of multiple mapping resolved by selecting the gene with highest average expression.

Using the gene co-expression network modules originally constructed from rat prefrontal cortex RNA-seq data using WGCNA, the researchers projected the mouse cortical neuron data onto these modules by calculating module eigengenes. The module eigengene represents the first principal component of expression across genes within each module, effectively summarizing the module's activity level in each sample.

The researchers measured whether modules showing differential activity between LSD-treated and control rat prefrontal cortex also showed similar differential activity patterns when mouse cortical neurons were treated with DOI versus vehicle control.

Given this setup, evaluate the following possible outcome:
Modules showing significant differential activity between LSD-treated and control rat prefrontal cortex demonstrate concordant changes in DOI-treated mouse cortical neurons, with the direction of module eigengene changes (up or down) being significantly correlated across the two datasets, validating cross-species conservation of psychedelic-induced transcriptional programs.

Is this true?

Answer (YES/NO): NO